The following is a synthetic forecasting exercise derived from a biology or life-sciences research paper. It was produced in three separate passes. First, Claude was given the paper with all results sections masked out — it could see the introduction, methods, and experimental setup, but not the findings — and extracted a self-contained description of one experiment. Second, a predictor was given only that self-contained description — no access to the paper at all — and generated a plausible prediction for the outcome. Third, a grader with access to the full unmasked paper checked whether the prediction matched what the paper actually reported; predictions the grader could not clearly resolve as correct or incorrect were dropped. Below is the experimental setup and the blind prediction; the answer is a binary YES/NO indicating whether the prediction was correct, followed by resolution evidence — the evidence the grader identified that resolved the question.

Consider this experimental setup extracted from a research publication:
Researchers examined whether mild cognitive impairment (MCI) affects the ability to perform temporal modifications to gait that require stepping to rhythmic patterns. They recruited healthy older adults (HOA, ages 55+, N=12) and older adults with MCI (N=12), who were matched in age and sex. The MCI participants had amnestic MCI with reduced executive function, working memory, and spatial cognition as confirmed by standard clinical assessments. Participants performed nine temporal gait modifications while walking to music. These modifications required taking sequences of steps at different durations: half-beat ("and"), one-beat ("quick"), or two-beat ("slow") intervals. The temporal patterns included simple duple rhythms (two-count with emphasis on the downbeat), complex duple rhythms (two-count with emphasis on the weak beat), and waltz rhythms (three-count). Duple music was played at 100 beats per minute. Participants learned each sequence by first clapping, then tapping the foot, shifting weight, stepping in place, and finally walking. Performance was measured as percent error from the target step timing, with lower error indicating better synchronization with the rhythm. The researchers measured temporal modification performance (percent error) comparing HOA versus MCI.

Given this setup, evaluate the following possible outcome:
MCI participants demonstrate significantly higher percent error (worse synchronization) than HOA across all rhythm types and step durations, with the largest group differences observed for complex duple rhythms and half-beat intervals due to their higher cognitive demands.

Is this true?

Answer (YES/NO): NO